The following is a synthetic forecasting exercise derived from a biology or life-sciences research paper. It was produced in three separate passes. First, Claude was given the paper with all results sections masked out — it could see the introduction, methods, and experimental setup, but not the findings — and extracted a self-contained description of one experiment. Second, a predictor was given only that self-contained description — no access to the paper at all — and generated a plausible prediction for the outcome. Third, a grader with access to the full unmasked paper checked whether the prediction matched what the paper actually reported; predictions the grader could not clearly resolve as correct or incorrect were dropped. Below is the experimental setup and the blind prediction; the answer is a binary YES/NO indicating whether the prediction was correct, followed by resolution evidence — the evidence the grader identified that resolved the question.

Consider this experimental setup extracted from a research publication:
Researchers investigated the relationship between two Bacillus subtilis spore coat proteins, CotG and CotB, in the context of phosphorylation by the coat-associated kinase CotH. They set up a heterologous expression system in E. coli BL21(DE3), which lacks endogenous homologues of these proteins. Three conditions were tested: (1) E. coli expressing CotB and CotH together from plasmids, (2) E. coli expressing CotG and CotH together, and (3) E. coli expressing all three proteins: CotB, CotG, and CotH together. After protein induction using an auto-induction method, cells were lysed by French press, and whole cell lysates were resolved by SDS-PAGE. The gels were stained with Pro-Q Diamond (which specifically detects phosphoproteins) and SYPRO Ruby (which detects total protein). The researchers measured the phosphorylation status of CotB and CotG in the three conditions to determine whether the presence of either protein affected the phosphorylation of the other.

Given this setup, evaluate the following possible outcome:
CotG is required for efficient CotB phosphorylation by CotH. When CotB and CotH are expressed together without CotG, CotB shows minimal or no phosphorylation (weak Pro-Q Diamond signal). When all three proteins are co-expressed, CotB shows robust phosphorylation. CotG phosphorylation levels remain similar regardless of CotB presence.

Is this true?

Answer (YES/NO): NO